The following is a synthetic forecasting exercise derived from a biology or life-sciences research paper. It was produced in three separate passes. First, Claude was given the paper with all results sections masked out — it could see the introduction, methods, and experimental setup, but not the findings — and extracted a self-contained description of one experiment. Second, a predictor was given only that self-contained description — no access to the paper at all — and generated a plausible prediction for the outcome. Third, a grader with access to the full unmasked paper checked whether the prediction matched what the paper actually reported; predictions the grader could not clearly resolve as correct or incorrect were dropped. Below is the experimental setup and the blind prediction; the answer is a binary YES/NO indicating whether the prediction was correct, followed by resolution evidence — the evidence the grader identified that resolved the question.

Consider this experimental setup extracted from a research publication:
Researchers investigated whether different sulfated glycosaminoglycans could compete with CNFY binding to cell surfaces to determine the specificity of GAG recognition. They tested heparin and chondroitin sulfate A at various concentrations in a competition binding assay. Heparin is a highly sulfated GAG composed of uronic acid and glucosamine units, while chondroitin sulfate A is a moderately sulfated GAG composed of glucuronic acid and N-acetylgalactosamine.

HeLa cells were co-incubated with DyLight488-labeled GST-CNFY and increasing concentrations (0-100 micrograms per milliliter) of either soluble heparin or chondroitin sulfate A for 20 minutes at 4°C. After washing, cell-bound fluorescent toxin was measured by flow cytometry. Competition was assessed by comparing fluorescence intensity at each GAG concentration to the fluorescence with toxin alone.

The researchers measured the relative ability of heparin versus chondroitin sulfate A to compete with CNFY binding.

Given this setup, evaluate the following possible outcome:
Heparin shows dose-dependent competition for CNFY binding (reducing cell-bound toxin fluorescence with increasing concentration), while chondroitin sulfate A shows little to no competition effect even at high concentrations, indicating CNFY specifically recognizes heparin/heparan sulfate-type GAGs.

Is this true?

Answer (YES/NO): NO